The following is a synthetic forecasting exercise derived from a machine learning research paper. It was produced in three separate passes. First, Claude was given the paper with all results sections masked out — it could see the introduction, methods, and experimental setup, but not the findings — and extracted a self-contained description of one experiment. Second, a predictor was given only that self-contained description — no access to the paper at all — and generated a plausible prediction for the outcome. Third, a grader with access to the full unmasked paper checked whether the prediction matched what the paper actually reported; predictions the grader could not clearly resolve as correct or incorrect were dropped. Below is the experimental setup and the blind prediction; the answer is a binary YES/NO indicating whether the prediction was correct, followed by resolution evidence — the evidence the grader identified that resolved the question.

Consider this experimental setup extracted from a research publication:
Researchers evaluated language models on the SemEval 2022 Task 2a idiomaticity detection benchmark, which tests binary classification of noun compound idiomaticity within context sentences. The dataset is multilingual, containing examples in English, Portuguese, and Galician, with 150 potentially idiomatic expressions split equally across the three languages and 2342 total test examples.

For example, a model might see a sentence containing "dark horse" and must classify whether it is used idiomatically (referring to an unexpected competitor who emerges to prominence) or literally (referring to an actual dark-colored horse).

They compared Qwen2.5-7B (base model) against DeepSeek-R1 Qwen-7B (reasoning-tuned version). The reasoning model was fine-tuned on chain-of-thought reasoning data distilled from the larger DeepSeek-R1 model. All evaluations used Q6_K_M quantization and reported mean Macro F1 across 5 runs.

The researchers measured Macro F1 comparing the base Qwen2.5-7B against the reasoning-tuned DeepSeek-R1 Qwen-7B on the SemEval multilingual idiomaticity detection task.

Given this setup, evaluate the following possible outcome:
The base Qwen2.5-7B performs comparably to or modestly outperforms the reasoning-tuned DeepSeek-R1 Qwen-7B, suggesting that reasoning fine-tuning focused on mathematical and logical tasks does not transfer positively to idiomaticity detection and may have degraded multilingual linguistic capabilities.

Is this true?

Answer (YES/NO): NO